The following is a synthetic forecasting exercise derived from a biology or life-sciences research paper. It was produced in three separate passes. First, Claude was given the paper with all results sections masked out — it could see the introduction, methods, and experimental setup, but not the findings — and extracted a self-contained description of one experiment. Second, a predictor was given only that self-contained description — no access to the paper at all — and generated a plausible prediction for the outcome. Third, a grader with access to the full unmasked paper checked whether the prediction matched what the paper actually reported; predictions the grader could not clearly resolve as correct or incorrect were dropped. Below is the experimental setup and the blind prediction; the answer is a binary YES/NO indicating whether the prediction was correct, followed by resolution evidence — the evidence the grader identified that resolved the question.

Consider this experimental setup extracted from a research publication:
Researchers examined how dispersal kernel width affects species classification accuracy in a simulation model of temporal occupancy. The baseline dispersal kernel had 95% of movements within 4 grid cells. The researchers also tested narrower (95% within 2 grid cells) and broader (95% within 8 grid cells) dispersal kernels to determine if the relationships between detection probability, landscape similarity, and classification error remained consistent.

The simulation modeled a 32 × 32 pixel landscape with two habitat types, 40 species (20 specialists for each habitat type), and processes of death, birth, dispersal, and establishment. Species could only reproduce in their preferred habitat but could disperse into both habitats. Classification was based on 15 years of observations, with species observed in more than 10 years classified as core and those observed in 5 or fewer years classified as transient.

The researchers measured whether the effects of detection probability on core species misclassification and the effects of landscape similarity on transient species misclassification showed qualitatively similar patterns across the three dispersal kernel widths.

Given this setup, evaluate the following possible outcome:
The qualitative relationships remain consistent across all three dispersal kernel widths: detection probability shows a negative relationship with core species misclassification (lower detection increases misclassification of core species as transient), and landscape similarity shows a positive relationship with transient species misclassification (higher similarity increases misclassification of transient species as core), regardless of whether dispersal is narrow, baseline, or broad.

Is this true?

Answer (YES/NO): NO